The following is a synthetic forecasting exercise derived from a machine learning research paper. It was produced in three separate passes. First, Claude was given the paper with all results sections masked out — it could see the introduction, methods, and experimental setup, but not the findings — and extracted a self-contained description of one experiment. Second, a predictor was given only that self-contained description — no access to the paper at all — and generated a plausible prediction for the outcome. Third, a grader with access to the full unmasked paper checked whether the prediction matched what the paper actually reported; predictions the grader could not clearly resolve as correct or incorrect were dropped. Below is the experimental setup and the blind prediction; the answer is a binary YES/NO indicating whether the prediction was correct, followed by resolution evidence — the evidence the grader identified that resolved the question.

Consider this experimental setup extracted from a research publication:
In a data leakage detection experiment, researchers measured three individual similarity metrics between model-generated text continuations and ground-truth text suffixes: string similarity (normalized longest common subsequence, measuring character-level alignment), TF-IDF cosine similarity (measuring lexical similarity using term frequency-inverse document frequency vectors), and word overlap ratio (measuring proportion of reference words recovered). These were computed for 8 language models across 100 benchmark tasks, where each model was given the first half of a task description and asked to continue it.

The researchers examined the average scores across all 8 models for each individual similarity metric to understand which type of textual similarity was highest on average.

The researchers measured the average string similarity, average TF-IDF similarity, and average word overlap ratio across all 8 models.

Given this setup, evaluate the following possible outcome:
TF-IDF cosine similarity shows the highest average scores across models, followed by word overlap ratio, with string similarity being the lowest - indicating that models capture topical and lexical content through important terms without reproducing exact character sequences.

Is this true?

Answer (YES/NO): NO